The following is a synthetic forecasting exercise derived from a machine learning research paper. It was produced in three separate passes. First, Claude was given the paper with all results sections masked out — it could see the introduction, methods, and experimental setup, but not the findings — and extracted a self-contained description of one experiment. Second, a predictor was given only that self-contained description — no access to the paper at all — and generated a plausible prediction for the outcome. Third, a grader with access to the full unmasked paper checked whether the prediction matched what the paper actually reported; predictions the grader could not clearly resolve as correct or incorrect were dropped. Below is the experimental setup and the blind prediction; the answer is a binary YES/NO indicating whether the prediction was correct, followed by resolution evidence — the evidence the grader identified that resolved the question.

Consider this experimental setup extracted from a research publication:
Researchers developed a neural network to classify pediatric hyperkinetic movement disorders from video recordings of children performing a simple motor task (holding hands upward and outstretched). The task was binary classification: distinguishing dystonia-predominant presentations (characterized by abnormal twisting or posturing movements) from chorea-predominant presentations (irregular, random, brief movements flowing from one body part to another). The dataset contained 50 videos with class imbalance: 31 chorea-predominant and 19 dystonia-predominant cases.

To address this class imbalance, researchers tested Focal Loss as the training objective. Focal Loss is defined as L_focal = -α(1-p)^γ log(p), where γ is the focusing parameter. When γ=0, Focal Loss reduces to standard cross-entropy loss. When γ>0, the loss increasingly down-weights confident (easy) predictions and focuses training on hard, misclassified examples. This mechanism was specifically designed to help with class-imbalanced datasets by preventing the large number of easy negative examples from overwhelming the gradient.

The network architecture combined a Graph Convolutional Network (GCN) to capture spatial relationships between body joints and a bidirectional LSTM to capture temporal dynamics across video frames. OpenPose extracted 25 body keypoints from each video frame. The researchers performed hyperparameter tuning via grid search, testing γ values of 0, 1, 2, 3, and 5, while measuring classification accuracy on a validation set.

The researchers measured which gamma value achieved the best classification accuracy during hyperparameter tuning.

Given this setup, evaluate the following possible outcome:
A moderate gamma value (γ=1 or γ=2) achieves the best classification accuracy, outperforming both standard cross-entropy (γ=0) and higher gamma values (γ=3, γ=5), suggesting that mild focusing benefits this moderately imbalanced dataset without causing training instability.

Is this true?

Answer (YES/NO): NO